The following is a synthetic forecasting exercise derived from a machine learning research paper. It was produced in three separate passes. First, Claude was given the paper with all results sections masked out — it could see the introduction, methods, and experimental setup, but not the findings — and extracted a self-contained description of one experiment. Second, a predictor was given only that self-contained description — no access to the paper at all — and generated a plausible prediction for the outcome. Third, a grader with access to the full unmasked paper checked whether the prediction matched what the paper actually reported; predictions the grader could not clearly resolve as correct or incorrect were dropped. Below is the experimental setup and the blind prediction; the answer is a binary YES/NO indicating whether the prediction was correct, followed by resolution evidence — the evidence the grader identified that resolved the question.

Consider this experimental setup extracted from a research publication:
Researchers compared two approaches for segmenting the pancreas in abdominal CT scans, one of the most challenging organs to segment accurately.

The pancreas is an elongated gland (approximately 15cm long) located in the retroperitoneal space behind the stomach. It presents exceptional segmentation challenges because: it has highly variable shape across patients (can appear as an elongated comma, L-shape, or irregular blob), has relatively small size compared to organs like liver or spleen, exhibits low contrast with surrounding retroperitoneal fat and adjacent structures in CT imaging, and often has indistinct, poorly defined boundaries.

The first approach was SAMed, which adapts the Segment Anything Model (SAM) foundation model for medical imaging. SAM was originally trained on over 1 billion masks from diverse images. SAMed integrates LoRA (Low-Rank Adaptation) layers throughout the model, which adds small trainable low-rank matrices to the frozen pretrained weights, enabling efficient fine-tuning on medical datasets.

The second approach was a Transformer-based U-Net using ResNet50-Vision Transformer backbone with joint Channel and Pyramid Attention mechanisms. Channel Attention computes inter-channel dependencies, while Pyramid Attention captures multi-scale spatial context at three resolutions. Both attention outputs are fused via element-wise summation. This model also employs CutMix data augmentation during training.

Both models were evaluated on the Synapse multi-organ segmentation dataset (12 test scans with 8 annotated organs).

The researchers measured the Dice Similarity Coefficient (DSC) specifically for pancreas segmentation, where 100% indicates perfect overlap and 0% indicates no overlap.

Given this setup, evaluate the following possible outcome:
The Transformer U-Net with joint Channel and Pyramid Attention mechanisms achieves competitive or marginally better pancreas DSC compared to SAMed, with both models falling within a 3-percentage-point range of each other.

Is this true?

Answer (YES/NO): NO